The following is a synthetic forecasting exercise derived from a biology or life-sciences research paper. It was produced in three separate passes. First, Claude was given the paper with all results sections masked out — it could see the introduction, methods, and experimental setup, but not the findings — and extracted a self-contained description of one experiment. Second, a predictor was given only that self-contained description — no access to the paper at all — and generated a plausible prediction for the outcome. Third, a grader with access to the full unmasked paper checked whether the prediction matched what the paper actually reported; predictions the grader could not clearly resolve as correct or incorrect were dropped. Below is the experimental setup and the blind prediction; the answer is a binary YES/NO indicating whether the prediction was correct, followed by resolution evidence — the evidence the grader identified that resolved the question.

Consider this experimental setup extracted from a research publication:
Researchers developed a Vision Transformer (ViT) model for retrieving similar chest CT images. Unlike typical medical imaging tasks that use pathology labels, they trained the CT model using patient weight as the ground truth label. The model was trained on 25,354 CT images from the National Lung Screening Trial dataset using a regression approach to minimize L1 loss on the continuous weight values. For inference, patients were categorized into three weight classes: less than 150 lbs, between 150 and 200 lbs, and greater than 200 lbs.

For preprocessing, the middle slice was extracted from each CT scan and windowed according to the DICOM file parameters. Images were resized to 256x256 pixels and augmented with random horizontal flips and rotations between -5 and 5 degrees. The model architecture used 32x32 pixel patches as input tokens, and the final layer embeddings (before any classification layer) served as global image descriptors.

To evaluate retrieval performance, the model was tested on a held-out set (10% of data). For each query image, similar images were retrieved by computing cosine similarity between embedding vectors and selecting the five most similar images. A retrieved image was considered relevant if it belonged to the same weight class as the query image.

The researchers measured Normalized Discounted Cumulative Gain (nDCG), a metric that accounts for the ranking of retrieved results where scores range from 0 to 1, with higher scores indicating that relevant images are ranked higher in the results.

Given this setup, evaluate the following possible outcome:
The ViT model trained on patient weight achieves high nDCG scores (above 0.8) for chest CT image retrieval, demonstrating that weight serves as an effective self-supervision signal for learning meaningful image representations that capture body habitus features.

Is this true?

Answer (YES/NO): NO